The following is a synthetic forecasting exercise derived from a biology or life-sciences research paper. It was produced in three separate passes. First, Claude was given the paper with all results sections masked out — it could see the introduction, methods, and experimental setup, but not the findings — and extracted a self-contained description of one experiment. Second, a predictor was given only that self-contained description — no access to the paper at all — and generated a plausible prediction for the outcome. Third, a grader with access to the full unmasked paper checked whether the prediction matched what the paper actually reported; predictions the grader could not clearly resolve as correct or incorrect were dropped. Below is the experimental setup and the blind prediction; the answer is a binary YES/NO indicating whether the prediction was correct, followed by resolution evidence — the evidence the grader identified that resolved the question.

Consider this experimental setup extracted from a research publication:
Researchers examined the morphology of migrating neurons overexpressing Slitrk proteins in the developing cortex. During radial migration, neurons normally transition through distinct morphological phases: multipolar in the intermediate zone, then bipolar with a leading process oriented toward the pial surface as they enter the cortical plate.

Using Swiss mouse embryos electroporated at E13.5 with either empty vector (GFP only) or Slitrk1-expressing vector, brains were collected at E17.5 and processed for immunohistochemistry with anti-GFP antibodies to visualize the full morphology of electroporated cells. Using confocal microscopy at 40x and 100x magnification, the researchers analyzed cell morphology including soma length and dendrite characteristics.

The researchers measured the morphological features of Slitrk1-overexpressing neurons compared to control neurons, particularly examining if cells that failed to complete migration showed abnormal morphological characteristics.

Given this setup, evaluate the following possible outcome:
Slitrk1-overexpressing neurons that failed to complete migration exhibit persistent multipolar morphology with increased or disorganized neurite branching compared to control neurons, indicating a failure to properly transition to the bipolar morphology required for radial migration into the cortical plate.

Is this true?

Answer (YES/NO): NO